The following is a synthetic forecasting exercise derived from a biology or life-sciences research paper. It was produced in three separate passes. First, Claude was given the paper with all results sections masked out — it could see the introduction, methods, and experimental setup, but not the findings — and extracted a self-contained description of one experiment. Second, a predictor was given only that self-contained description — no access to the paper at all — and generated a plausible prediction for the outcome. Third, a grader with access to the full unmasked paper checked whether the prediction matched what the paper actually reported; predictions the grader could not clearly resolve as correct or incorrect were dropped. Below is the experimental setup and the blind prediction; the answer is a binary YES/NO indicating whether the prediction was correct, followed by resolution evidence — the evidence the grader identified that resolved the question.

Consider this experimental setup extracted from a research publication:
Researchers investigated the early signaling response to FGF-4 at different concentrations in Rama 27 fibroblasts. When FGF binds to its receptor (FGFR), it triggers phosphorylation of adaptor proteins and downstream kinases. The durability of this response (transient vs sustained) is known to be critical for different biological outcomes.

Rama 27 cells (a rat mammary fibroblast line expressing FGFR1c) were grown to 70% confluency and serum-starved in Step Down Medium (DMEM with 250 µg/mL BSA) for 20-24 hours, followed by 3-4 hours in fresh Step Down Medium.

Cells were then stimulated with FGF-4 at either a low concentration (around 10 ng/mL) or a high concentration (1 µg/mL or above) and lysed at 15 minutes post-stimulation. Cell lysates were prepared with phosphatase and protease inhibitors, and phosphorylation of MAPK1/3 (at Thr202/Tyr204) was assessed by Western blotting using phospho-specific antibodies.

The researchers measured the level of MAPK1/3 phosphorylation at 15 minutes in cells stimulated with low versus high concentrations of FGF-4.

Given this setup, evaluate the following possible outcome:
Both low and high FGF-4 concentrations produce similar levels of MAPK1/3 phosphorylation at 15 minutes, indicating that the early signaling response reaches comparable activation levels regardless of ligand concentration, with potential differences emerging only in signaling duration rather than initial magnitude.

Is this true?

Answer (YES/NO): YES